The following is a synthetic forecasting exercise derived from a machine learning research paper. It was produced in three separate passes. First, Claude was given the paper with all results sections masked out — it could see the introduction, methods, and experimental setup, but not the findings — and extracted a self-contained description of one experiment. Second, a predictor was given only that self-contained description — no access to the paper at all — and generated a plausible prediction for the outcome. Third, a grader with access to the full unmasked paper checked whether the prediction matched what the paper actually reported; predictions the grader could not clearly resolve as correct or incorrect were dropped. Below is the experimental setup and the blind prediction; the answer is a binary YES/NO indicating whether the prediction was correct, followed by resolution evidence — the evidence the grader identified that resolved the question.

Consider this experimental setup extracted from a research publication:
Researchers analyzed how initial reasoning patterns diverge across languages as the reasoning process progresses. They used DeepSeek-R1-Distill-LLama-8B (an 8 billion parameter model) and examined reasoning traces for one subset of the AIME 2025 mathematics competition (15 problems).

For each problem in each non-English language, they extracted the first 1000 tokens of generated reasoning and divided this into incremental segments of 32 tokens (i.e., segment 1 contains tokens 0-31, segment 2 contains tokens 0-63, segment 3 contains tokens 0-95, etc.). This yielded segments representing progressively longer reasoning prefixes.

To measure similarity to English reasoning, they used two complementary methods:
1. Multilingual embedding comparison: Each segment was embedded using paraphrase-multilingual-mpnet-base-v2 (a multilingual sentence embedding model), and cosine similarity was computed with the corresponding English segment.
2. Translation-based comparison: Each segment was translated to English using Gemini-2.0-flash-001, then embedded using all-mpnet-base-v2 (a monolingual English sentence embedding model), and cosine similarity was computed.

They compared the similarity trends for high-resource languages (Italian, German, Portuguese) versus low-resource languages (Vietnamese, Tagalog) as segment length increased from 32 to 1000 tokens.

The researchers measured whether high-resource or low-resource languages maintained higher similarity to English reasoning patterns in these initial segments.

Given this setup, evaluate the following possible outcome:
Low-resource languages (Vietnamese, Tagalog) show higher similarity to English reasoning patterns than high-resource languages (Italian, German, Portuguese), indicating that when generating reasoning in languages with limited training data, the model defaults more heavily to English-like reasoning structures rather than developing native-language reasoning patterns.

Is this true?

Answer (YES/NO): NO